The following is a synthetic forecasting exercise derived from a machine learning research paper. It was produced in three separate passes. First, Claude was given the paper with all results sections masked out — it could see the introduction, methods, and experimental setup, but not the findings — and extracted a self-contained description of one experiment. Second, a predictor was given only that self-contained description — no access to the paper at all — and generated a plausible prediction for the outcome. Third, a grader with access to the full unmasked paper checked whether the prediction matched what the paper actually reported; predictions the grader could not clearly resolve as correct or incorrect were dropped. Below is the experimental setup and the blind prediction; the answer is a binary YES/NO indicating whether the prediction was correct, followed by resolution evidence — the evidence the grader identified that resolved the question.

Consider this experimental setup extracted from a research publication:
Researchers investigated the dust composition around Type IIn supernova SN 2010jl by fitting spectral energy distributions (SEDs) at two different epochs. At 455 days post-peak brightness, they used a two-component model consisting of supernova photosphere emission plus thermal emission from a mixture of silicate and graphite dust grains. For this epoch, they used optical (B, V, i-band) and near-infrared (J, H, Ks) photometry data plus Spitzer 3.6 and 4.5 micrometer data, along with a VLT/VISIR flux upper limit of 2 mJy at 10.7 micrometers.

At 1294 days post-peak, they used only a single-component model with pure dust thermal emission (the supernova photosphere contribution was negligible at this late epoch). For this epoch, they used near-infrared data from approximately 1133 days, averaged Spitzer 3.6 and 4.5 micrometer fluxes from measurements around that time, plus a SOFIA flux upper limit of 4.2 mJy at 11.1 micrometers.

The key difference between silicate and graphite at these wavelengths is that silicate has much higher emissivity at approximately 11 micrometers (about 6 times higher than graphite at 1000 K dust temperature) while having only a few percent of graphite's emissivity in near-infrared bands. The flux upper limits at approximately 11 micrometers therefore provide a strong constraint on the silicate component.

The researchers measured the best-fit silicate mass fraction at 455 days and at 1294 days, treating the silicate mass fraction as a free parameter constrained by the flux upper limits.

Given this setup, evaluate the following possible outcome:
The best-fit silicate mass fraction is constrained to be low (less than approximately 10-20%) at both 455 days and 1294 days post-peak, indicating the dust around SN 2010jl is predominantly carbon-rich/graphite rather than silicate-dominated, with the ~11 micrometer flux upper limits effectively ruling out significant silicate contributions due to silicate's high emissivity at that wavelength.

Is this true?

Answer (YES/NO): NO